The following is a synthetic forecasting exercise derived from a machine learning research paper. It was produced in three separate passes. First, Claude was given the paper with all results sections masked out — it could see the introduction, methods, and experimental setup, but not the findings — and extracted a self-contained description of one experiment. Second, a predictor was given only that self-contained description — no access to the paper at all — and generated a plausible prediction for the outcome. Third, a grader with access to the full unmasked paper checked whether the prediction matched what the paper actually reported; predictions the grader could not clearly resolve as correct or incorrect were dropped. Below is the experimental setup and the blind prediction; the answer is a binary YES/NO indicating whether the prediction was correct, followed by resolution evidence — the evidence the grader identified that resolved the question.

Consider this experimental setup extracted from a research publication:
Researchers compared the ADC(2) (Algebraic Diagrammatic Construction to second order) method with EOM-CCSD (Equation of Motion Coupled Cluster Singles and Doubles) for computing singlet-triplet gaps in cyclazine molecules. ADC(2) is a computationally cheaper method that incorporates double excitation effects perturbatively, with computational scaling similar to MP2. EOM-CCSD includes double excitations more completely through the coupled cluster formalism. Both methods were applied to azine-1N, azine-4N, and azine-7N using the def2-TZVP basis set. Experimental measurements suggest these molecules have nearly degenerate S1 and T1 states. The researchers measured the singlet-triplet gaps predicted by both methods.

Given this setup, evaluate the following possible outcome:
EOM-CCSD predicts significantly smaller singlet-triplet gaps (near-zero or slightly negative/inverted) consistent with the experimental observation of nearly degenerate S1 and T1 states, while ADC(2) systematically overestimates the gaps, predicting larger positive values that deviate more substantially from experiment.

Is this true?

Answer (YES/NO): NO